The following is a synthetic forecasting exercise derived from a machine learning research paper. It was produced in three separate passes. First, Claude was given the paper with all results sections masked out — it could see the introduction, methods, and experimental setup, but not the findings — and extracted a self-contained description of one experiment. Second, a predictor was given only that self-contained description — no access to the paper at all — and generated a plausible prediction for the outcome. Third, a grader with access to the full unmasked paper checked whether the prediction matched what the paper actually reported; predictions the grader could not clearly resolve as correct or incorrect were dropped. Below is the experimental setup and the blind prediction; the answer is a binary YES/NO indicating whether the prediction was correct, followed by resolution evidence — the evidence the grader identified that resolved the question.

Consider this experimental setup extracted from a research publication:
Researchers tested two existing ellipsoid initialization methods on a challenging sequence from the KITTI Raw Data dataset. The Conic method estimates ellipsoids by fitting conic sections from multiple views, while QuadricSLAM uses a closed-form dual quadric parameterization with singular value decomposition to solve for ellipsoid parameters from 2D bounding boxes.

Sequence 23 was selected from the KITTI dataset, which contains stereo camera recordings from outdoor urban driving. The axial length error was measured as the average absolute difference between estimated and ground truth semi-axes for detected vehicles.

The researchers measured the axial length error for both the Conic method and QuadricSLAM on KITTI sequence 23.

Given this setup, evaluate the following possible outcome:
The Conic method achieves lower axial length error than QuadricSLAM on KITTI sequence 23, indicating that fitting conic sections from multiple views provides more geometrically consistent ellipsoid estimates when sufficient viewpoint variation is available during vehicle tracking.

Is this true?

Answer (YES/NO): NO